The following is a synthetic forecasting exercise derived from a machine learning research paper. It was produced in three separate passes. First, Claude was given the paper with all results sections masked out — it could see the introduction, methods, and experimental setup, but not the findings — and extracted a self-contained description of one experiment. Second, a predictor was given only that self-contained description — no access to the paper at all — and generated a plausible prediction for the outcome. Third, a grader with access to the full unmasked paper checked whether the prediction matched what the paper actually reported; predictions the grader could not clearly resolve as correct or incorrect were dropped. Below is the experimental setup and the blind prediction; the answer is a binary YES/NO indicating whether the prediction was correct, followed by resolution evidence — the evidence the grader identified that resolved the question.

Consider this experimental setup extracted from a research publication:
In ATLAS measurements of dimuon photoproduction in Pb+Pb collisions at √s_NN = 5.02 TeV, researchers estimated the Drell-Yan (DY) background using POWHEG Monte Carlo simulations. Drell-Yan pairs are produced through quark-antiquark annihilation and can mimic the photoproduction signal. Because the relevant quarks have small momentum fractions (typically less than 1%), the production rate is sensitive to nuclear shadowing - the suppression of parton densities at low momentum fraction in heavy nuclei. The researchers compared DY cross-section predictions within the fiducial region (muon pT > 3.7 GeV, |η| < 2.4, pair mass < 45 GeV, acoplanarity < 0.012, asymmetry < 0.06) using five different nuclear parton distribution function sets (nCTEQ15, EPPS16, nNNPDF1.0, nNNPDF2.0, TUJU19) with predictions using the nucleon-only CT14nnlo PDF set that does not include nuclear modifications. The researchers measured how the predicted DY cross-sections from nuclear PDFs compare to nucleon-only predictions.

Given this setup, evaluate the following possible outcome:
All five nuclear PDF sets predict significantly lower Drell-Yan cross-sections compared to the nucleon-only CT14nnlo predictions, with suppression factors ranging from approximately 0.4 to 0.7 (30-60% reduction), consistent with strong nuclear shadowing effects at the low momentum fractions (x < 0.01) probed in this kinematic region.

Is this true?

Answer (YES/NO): NO